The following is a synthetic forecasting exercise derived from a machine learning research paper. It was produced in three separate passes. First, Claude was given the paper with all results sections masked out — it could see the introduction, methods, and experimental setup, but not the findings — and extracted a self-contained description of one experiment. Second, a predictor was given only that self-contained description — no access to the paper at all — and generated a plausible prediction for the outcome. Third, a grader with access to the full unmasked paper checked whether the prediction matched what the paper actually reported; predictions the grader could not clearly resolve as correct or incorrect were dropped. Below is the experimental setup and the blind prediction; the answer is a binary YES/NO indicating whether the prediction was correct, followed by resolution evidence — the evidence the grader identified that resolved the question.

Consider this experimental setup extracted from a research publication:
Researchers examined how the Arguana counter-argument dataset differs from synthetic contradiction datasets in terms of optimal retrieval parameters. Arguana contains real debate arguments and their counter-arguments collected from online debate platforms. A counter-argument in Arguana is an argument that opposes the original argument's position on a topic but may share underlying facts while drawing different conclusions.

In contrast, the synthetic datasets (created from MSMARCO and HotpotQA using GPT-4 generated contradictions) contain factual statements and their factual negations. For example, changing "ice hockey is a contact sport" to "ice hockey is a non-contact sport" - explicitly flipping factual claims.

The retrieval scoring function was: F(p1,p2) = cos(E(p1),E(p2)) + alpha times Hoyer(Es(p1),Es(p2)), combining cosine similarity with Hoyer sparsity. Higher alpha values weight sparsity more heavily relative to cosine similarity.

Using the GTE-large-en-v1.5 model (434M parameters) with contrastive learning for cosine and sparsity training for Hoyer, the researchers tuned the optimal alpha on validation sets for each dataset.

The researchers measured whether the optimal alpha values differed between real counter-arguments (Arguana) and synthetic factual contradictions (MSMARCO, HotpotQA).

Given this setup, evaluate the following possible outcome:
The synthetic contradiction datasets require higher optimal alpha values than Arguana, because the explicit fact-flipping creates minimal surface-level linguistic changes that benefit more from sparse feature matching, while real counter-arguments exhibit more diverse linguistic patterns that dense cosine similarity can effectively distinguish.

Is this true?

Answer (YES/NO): YES